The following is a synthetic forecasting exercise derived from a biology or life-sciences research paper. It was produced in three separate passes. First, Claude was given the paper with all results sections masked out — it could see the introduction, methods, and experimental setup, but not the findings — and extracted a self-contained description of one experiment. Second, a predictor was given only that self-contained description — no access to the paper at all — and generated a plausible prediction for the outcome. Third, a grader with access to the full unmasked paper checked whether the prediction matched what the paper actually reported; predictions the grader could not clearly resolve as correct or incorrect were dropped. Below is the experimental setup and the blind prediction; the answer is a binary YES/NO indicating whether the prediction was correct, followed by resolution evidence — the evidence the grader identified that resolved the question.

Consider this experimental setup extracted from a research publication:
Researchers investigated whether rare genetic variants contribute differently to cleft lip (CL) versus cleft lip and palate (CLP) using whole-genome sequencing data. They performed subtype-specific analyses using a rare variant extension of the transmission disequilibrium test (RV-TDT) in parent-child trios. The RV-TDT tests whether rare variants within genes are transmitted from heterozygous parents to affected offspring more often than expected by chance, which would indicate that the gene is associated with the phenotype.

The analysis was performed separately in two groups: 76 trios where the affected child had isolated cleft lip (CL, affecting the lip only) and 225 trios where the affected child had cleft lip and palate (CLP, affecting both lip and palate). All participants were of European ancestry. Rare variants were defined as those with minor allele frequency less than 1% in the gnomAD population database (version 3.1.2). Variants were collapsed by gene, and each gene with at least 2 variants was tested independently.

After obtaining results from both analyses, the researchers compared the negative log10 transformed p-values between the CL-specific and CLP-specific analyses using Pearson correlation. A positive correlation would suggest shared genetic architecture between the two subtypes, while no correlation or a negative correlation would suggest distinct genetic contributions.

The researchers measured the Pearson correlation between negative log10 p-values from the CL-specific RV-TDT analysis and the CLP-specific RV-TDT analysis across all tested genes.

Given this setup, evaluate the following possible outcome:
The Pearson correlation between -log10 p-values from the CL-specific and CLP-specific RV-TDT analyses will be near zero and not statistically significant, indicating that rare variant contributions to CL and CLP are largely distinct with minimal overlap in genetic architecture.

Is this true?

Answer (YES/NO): YES